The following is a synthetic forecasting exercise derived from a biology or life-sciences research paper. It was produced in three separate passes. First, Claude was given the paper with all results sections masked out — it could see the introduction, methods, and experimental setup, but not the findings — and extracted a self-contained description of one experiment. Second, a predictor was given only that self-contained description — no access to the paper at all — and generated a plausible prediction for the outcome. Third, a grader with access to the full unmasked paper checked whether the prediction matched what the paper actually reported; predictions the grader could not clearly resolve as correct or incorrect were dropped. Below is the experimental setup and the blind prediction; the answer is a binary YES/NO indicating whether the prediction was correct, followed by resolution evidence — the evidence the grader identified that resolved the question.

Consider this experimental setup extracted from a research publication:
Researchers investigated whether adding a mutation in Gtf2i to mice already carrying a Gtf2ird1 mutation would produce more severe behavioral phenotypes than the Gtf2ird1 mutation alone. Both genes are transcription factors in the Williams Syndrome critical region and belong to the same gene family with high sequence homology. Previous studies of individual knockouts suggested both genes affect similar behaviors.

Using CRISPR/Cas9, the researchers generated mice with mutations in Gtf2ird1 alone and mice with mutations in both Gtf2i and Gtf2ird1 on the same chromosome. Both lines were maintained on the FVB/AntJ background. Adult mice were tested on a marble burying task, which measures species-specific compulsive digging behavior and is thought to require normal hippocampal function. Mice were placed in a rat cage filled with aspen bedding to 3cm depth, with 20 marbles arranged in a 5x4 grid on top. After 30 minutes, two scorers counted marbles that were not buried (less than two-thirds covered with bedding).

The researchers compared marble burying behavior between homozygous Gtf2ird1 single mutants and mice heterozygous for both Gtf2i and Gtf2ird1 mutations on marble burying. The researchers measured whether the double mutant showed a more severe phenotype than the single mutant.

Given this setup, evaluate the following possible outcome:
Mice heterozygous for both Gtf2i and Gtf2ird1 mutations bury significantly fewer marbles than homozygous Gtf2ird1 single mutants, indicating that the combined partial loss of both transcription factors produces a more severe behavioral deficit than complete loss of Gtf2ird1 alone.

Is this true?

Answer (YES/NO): NO